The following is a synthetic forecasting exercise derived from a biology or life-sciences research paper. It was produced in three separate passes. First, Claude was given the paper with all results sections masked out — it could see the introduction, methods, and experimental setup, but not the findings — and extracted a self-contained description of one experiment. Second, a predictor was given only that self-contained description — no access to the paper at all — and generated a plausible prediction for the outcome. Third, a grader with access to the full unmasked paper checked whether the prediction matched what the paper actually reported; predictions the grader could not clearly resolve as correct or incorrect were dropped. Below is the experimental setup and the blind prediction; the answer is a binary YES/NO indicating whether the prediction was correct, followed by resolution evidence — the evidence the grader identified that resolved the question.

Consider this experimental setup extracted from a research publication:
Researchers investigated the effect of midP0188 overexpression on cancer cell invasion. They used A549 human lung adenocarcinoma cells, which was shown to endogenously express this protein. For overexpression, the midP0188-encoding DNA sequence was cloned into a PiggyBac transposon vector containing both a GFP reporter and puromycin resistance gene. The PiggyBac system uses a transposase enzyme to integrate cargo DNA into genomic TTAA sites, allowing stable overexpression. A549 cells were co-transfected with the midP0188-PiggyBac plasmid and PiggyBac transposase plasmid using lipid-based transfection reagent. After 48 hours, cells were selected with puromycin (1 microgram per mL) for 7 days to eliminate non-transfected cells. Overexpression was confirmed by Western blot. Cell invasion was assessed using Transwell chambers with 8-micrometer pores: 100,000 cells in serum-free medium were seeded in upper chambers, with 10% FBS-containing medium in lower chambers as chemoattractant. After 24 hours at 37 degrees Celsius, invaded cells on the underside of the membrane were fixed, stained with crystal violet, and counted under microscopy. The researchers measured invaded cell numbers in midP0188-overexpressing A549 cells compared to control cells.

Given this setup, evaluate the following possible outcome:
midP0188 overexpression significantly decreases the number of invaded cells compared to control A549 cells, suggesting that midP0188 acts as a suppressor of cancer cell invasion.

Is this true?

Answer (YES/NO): NO